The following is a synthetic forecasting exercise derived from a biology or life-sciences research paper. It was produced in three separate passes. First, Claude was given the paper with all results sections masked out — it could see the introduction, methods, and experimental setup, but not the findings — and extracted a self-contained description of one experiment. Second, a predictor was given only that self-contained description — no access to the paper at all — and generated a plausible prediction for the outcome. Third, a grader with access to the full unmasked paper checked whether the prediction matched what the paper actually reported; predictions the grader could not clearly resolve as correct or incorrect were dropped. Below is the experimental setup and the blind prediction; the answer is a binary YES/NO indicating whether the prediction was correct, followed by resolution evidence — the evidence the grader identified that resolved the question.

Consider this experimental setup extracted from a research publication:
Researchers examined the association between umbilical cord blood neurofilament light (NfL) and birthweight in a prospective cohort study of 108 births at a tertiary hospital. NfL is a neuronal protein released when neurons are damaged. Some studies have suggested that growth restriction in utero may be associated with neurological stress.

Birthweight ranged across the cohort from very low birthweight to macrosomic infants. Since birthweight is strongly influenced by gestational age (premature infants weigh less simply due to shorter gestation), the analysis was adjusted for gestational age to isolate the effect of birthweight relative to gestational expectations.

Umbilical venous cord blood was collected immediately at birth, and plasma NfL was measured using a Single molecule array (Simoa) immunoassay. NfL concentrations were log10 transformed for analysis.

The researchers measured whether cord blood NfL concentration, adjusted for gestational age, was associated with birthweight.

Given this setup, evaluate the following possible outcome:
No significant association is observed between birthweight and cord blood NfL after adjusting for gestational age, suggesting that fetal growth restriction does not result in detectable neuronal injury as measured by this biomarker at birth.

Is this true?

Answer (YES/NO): NO